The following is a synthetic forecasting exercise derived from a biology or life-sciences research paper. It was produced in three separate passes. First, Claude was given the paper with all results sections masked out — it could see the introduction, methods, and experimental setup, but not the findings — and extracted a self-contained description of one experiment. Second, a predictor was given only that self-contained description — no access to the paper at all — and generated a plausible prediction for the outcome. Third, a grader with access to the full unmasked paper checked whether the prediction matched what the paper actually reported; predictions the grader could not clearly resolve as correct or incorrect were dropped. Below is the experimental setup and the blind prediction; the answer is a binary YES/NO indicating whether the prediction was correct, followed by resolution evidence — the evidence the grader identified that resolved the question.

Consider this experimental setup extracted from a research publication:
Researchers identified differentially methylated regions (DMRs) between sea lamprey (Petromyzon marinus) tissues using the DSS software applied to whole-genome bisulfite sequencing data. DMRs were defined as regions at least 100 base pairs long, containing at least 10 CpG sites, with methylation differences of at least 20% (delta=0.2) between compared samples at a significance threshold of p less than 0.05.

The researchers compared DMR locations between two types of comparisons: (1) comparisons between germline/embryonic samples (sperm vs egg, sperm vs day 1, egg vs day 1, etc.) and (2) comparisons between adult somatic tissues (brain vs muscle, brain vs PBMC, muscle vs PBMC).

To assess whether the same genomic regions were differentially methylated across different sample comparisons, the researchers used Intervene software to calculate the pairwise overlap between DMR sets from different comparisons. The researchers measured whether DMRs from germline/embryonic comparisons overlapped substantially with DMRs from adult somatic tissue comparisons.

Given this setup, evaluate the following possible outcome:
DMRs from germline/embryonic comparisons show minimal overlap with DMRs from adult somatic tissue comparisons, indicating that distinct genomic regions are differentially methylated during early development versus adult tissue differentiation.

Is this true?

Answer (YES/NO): YES